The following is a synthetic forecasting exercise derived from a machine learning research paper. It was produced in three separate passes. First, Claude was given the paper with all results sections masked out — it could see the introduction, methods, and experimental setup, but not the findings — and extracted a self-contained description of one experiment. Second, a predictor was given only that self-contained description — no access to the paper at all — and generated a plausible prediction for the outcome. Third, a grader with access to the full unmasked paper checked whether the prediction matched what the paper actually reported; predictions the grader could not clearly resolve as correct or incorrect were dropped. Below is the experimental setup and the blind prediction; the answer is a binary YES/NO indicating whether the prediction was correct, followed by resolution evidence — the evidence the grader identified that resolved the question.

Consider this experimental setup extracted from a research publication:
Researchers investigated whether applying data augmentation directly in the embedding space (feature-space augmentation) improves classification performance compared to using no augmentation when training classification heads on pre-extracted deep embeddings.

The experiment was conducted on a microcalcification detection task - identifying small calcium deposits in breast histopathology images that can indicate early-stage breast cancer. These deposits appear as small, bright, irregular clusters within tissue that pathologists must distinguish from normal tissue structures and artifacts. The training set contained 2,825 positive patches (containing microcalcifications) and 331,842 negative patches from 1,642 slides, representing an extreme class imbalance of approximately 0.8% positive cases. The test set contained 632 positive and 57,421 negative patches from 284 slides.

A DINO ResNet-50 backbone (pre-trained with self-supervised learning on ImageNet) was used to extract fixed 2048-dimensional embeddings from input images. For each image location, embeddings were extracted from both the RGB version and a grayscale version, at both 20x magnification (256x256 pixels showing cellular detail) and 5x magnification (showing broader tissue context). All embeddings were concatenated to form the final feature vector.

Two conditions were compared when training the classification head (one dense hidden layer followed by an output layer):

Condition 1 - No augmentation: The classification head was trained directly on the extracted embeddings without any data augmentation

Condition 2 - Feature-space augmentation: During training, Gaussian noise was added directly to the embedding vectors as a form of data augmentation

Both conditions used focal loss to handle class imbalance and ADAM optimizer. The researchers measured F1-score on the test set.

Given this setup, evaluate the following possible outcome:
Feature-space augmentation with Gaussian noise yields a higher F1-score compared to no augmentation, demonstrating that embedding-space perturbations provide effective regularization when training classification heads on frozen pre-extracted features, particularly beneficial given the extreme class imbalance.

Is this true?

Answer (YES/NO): YES